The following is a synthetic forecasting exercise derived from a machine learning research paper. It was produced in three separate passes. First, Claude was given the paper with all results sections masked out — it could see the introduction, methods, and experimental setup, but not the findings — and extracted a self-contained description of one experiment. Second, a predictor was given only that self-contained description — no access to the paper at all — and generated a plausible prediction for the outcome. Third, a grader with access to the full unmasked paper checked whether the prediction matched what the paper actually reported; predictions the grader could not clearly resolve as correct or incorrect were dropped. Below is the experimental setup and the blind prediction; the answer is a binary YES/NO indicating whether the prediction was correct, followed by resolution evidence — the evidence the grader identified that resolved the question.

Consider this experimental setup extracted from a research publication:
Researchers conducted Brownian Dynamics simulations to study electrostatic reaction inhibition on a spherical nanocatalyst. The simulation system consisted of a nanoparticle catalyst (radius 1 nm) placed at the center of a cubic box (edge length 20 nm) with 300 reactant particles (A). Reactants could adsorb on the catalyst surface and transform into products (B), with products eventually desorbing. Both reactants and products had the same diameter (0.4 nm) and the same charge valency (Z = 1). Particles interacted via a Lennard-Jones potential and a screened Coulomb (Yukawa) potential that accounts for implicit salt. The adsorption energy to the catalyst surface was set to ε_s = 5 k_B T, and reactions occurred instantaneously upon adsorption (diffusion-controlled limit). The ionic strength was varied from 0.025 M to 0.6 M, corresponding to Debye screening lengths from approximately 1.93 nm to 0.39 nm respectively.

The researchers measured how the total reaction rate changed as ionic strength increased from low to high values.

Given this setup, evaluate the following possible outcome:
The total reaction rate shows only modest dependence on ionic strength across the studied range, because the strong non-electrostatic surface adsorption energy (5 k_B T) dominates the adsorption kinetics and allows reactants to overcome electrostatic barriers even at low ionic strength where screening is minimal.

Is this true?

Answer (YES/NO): YES